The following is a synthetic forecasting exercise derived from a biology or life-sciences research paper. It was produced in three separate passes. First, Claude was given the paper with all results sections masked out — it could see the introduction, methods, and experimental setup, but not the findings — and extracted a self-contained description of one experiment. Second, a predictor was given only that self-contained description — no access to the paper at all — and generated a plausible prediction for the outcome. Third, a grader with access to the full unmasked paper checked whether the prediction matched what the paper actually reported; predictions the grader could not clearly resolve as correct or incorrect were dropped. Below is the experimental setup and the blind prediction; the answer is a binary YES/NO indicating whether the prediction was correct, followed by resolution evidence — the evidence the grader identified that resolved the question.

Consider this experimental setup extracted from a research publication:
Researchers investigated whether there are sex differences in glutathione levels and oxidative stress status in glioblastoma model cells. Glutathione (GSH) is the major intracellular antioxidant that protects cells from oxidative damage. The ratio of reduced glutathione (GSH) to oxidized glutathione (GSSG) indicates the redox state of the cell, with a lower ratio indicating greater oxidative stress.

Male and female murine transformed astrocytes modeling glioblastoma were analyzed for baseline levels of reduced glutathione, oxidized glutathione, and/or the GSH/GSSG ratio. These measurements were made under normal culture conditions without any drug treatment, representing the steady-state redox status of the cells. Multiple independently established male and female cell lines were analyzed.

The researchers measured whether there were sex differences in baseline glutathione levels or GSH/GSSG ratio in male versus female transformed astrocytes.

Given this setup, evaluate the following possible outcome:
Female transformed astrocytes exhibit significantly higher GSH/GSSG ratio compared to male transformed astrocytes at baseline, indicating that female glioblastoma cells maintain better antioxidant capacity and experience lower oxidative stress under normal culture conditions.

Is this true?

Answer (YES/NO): NO